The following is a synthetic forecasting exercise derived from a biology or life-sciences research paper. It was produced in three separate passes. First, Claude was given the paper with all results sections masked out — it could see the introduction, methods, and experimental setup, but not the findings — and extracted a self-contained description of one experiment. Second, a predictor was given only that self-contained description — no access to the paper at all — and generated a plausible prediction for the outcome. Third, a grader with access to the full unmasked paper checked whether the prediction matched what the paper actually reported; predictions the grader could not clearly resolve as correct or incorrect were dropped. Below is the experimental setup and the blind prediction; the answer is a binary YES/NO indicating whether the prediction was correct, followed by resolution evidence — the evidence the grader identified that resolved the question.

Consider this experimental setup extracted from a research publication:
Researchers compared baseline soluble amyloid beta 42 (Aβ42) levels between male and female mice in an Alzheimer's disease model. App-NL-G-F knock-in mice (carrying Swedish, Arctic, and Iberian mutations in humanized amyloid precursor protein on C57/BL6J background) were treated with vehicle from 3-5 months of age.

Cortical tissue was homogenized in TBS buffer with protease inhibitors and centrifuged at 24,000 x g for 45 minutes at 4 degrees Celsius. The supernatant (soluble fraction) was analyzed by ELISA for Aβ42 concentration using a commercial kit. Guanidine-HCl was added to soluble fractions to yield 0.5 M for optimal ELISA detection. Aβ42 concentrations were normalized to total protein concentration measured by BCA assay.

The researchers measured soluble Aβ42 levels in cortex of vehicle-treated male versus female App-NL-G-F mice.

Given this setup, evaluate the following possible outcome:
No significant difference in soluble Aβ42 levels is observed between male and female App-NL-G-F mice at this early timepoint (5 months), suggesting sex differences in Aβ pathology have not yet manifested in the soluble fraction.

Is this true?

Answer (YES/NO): NO